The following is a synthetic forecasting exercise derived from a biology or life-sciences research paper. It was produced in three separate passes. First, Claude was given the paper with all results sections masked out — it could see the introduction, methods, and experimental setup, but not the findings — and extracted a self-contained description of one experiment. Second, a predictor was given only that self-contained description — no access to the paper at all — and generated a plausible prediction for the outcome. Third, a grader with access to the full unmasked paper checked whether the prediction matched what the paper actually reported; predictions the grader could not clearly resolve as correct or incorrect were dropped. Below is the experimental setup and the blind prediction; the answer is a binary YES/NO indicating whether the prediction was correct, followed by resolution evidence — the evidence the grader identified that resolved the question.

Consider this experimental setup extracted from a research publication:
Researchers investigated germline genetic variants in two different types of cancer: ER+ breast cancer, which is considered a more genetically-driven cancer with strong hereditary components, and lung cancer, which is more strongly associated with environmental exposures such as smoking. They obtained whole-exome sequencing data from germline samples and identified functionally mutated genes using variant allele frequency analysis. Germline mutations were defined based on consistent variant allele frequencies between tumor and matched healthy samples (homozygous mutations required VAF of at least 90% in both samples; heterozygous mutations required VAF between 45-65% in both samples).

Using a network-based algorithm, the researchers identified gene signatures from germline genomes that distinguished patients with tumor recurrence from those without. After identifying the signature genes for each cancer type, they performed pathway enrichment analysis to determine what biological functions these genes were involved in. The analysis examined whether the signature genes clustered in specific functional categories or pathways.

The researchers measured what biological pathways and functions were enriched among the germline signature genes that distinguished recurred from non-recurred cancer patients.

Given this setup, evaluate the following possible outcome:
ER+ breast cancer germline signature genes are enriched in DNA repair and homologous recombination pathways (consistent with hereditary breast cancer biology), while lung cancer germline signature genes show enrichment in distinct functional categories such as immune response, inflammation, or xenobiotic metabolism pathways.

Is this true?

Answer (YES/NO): NO